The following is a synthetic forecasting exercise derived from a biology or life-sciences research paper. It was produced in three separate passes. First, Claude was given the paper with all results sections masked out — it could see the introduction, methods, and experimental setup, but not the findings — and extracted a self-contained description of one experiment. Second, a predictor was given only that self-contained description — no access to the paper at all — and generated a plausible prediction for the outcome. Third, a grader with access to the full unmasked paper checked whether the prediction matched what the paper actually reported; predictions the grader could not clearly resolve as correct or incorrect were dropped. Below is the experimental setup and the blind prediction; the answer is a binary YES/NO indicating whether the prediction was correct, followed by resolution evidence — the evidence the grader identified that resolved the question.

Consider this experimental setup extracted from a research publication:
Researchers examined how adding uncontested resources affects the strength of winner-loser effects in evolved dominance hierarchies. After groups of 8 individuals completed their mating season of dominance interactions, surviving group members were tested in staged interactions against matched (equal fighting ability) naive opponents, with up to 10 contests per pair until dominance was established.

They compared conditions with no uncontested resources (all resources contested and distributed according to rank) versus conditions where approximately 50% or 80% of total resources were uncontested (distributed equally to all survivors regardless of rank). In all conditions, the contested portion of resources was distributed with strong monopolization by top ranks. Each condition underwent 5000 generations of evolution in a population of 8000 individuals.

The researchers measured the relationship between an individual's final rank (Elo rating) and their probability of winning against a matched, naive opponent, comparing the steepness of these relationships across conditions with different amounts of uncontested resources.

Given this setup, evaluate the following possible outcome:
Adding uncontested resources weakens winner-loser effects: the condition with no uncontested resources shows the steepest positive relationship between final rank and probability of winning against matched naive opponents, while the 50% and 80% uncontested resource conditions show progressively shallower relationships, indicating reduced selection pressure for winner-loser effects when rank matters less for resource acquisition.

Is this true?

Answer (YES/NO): NO